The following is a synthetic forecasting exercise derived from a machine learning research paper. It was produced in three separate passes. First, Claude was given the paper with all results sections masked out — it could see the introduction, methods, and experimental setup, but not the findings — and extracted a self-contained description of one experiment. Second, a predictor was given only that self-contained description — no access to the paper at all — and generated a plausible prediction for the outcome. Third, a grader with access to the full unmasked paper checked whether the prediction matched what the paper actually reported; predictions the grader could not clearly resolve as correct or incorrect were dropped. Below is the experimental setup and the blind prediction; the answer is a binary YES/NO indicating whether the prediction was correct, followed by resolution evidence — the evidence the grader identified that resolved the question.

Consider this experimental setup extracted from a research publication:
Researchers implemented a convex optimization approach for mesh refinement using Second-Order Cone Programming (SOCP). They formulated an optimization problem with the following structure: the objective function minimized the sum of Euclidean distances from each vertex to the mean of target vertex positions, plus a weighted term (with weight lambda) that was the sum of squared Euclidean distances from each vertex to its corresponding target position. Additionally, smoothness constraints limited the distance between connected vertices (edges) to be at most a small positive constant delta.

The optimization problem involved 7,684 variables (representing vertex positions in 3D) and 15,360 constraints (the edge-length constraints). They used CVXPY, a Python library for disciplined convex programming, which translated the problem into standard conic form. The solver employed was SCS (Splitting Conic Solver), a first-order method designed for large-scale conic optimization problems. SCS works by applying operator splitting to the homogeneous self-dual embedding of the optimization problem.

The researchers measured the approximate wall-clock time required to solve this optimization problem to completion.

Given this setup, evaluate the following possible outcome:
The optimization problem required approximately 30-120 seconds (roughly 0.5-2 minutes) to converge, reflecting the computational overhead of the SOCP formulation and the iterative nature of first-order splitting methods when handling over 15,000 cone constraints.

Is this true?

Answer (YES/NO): NO